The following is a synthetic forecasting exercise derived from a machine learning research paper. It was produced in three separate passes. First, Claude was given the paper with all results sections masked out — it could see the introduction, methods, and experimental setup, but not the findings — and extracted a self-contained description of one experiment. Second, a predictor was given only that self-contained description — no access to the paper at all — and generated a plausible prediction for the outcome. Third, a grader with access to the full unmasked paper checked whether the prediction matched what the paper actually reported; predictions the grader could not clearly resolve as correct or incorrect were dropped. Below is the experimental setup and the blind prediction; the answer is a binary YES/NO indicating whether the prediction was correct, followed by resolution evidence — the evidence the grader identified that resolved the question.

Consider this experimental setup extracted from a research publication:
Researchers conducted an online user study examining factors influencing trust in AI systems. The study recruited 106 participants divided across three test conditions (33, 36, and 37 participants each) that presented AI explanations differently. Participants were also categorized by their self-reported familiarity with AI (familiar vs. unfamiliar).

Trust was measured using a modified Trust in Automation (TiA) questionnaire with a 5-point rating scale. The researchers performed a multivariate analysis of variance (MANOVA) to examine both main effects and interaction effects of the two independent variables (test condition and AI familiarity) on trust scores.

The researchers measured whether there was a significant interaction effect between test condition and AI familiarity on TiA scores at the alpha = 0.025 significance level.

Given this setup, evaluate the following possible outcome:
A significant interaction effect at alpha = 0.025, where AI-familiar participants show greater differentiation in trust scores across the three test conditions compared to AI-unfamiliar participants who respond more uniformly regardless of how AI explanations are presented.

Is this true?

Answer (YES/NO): NO